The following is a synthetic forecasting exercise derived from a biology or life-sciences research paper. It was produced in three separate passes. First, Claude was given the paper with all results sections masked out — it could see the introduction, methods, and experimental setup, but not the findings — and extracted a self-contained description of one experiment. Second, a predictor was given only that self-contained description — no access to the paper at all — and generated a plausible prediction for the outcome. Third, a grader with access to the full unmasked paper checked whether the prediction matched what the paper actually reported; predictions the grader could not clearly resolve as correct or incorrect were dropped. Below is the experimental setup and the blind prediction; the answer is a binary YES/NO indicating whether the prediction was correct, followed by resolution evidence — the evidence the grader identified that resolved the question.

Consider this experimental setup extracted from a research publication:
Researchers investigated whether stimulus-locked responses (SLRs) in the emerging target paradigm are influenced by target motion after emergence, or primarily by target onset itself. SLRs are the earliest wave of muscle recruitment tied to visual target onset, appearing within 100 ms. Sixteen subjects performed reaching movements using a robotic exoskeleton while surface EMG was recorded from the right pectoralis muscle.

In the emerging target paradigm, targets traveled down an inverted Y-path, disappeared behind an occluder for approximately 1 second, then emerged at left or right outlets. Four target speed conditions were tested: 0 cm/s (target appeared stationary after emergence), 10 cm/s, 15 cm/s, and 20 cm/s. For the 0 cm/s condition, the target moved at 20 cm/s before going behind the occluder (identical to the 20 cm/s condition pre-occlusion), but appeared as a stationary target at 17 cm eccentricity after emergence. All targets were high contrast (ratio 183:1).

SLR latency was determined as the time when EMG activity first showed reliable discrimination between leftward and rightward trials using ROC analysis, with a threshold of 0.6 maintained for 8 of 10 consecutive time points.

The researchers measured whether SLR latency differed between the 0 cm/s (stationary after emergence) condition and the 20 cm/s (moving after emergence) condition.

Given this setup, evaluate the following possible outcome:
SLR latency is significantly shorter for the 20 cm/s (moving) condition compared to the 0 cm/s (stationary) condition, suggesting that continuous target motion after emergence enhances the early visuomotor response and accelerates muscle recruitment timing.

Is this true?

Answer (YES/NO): NO